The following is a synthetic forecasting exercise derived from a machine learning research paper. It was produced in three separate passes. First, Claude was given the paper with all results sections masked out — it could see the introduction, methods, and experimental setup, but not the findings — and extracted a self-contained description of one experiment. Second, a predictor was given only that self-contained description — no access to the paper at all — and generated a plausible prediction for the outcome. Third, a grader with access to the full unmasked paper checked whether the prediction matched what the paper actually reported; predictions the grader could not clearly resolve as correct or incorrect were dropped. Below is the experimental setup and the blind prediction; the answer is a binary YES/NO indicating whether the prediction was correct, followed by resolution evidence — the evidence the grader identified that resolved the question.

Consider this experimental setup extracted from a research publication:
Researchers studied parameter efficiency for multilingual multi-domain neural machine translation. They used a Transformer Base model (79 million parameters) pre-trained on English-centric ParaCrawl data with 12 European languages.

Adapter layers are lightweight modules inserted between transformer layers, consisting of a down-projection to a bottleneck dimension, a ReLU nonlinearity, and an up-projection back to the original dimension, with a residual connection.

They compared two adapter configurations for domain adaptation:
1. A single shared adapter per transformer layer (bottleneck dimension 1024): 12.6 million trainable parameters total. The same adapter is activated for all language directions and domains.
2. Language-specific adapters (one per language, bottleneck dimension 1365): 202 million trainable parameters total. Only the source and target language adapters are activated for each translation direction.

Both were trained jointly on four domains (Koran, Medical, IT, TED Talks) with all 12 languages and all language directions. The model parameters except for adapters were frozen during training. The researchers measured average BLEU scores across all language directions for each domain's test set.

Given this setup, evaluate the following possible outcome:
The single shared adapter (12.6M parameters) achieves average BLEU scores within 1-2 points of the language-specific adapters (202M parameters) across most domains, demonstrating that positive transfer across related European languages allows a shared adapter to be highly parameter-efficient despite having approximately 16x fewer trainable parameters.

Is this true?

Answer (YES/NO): NO